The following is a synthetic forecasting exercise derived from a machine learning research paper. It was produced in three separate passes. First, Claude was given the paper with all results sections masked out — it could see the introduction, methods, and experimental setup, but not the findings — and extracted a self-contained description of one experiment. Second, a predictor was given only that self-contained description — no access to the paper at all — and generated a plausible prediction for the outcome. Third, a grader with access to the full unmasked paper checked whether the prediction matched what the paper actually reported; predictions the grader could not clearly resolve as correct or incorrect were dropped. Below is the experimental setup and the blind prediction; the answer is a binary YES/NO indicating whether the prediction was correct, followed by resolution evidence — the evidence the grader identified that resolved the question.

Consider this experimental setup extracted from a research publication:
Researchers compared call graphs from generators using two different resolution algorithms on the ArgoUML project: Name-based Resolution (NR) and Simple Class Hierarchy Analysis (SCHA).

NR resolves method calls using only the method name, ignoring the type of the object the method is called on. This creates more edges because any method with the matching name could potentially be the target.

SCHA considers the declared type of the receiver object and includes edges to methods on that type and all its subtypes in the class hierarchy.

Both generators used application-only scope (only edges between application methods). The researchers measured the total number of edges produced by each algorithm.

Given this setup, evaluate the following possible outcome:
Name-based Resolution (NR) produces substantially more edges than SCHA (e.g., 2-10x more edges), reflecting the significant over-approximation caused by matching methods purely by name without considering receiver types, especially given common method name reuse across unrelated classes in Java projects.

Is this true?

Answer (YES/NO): NO